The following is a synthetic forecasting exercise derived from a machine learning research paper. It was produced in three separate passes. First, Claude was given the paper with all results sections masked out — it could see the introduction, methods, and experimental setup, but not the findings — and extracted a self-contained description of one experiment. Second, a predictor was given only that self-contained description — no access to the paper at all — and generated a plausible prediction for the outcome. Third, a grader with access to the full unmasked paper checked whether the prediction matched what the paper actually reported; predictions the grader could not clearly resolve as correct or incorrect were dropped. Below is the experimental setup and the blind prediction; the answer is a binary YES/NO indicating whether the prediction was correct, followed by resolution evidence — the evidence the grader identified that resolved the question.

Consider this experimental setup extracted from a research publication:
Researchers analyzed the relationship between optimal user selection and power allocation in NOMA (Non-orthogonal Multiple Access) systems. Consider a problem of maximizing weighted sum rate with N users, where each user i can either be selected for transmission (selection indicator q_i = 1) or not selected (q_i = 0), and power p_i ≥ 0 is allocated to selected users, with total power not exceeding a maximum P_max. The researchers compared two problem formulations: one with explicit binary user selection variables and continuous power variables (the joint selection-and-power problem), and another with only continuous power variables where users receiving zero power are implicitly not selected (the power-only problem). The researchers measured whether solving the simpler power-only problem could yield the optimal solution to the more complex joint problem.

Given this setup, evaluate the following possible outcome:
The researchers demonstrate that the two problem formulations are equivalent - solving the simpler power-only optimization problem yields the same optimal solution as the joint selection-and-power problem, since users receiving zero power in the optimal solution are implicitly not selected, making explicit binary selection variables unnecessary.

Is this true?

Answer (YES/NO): YES